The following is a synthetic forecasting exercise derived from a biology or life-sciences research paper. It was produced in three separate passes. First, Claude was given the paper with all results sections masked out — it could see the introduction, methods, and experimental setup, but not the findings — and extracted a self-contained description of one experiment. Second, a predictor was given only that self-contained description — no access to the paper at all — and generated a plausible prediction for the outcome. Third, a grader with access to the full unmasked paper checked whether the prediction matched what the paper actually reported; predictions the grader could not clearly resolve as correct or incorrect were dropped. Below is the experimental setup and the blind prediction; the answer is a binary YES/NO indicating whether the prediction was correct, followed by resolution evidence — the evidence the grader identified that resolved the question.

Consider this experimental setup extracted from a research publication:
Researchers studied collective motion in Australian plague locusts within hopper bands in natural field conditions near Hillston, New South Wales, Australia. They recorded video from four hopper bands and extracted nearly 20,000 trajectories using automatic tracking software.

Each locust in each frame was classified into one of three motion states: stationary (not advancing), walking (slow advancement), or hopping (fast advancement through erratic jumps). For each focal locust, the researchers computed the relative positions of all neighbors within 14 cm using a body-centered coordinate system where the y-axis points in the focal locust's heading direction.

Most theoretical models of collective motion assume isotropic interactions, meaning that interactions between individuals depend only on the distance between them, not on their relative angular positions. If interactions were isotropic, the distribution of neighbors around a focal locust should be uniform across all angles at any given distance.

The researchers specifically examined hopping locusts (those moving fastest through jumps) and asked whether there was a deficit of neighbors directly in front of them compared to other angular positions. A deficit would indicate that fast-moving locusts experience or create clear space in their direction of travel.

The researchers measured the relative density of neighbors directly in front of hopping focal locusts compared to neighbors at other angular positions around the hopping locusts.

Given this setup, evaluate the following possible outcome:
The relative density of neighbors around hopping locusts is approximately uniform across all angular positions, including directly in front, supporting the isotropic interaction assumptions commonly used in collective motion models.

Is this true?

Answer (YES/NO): NO